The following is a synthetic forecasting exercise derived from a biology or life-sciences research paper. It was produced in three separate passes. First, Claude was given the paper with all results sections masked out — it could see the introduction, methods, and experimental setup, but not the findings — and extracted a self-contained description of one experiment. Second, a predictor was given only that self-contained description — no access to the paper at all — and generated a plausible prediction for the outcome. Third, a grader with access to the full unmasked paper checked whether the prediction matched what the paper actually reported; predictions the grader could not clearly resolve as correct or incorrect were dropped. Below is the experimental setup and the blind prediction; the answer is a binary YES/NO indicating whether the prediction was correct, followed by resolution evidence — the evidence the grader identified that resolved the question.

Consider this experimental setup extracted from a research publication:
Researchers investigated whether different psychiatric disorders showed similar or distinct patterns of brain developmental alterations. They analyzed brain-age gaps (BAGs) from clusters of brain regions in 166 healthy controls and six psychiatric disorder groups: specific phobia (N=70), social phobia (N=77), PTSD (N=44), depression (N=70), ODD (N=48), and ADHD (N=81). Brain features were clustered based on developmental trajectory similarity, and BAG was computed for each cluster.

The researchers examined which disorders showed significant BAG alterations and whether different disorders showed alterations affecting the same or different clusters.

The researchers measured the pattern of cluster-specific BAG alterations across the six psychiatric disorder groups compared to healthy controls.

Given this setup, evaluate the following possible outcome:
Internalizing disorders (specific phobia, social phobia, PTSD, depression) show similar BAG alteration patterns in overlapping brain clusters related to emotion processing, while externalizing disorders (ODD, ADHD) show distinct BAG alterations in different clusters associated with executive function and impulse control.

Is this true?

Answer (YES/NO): NO